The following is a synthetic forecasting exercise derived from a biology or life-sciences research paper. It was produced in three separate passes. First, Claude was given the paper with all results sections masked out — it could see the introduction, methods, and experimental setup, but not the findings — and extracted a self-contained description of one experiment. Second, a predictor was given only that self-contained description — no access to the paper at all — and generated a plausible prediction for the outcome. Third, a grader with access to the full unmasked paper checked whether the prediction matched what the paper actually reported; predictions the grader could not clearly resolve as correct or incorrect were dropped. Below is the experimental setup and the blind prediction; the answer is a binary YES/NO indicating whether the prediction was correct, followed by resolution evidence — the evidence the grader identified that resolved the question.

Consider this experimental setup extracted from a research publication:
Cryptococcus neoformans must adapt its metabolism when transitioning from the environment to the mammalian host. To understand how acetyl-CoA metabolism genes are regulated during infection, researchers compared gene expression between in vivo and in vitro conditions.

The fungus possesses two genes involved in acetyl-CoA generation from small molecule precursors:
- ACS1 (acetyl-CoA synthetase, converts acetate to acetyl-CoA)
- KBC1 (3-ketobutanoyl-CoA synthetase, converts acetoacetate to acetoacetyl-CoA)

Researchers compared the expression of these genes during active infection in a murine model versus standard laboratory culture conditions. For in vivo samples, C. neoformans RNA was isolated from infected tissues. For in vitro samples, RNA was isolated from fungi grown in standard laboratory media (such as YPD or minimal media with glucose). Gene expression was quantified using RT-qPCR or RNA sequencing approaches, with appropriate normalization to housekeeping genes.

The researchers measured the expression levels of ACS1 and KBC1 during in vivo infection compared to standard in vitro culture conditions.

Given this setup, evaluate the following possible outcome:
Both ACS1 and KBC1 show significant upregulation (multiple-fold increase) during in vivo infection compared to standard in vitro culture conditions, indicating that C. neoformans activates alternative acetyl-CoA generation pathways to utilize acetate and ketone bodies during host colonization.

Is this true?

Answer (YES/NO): NO